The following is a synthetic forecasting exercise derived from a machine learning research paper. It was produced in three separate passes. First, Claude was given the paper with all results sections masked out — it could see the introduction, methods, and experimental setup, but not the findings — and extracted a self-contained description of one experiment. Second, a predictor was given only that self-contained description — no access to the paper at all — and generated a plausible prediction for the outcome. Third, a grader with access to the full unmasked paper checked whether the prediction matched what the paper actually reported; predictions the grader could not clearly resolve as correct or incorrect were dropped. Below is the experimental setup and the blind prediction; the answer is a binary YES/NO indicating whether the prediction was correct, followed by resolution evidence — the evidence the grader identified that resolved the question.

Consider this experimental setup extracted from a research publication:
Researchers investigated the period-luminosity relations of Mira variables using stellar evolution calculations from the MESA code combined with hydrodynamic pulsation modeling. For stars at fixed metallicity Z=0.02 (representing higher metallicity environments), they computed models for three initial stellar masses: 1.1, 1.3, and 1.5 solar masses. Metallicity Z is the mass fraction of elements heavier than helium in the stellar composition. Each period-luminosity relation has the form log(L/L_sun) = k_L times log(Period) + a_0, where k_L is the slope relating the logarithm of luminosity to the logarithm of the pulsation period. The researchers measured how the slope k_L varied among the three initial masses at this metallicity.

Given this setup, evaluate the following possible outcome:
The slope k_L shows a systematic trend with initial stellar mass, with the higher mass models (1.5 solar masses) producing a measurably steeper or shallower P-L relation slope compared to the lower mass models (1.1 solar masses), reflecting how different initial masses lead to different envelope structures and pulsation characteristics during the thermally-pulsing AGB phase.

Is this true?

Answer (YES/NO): NO